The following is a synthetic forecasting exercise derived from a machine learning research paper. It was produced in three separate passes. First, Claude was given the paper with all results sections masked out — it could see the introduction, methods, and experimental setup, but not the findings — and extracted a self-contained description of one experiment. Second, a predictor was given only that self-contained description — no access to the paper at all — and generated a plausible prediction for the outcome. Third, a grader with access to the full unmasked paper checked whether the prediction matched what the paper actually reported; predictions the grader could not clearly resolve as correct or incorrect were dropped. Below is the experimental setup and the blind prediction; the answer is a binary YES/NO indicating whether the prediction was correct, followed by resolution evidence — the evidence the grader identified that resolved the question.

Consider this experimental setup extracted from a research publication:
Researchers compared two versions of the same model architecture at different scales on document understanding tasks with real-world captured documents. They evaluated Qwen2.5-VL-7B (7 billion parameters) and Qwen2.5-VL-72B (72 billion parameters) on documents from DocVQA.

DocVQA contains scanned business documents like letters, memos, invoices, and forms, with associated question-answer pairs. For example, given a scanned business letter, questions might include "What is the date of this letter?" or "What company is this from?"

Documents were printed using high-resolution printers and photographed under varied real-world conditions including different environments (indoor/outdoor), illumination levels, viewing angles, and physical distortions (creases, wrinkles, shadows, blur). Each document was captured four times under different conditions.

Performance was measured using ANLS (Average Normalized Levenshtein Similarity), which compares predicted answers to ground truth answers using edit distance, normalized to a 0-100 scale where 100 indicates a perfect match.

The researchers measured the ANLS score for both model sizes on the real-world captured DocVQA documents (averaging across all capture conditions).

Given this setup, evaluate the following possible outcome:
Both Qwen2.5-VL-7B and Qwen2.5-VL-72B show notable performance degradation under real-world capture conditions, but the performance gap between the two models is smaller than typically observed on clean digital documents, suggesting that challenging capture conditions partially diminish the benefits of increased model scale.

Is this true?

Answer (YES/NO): YES